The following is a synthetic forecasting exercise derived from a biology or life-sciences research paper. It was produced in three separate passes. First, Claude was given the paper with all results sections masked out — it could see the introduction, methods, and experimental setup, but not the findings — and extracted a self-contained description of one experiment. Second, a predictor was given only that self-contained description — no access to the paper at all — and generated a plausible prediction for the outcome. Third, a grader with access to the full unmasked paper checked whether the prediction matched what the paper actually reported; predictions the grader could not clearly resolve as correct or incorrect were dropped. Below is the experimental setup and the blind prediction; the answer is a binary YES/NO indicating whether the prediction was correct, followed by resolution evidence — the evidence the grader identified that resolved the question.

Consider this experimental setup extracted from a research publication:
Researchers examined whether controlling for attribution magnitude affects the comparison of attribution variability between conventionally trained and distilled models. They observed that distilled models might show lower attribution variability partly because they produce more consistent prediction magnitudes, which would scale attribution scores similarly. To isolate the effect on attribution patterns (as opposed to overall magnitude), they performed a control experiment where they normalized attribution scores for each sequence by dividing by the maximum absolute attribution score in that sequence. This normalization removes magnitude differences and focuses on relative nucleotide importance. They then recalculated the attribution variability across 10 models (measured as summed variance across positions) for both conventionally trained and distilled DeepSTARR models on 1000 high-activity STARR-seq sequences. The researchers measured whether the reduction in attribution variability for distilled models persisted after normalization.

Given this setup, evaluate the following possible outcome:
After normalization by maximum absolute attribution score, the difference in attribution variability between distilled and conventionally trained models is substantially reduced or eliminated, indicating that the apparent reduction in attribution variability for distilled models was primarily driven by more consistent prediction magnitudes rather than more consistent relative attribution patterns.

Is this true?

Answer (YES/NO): NO